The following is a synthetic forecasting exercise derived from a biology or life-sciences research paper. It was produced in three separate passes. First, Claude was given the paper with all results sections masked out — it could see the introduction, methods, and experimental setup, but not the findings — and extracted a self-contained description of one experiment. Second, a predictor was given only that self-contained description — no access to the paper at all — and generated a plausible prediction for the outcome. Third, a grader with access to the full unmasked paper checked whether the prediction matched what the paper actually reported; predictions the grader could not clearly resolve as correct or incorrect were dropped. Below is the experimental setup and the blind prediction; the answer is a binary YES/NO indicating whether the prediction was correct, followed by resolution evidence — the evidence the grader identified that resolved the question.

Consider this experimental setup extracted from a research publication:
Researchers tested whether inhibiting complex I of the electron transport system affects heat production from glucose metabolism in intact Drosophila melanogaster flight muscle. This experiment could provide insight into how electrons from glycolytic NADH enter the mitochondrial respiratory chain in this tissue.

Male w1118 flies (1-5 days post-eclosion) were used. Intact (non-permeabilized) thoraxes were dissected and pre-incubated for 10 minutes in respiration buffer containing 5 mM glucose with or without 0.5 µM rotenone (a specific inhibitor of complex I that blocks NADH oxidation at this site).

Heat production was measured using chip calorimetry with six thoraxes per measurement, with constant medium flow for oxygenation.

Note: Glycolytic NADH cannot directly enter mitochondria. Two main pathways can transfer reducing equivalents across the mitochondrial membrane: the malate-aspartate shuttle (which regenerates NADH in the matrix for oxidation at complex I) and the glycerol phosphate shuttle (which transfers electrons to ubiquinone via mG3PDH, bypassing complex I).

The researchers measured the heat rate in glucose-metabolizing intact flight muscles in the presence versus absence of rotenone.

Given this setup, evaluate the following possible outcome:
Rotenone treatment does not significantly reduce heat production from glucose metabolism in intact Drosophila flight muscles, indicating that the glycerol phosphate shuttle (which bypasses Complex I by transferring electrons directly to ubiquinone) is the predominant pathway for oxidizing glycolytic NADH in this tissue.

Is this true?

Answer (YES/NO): NO